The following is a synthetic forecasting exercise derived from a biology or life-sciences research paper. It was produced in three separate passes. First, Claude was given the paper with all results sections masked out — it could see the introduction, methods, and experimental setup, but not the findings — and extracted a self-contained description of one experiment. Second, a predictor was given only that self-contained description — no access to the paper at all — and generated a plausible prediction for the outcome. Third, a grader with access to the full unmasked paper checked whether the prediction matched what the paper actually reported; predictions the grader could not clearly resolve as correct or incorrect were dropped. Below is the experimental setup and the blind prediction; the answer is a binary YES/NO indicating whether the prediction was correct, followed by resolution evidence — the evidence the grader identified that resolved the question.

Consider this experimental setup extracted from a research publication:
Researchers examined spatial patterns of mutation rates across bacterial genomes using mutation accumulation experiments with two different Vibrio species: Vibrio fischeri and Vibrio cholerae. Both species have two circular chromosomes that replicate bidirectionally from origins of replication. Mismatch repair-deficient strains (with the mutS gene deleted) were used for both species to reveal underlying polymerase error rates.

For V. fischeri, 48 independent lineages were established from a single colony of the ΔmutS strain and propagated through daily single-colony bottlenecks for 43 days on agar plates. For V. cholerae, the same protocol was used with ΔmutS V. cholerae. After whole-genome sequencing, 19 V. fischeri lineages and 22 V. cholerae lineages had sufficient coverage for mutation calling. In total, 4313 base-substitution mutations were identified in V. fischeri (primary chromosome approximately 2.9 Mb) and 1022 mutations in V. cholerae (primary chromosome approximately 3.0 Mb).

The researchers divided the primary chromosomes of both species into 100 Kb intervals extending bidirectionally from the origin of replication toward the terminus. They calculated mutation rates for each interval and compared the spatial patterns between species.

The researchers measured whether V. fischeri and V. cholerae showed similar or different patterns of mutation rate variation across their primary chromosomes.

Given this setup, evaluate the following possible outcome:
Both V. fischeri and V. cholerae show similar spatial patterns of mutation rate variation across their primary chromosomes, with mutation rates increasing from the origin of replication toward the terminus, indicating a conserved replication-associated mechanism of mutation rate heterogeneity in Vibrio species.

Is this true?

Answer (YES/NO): NO